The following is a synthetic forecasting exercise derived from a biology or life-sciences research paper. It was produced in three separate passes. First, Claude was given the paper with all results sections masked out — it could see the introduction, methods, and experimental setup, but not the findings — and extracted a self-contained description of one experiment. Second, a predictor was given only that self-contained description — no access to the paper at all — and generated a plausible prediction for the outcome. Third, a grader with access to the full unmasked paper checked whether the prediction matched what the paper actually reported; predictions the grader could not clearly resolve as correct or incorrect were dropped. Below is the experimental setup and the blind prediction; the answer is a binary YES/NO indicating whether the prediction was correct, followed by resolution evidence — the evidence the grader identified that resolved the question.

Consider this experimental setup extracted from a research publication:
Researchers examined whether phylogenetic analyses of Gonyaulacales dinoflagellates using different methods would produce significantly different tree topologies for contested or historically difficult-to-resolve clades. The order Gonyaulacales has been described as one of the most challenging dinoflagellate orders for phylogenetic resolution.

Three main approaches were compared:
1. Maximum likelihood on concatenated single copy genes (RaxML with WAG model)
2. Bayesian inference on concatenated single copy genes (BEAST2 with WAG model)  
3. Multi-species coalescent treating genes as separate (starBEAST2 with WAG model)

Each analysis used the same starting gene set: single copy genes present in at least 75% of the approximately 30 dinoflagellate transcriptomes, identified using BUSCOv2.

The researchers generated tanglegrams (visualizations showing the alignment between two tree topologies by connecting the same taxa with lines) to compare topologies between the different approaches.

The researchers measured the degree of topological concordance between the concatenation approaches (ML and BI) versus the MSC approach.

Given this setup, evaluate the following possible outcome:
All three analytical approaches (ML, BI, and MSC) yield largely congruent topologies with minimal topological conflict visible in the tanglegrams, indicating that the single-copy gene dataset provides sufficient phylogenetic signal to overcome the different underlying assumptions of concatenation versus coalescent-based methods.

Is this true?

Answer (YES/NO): NO